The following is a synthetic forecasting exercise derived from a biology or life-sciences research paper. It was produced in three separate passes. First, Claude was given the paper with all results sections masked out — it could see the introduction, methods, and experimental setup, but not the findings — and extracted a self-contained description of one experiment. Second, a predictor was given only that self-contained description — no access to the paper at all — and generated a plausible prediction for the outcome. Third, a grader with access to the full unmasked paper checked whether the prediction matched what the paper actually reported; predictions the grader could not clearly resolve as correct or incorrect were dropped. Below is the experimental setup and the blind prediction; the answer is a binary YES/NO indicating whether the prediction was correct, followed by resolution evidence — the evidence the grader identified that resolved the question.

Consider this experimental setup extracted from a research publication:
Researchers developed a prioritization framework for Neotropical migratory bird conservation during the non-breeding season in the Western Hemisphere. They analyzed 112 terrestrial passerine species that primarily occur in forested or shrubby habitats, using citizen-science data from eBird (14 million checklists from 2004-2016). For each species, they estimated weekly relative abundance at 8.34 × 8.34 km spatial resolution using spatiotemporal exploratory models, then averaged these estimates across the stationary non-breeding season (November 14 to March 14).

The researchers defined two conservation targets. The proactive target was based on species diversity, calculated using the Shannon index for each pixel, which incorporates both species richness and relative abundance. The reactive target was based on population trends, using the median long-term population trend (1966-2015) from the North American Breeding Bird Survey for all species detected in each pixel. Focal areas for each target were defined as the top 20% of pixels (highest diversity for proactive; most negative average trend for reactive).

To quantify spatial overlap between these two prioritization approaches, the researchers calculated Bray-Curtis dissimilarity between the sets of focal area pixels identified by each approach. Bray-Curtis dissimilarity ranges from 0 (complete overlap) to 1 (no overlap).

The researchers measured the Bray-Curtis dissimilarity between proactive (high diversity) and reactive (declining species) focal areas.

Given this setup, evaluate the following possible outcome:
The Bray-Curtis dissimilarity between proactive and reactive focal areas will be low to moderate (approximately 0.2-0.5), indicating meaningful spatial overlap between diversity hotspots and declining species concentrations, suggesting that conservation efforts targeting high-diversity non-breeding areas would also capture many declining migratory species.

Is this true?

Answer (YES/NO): NO